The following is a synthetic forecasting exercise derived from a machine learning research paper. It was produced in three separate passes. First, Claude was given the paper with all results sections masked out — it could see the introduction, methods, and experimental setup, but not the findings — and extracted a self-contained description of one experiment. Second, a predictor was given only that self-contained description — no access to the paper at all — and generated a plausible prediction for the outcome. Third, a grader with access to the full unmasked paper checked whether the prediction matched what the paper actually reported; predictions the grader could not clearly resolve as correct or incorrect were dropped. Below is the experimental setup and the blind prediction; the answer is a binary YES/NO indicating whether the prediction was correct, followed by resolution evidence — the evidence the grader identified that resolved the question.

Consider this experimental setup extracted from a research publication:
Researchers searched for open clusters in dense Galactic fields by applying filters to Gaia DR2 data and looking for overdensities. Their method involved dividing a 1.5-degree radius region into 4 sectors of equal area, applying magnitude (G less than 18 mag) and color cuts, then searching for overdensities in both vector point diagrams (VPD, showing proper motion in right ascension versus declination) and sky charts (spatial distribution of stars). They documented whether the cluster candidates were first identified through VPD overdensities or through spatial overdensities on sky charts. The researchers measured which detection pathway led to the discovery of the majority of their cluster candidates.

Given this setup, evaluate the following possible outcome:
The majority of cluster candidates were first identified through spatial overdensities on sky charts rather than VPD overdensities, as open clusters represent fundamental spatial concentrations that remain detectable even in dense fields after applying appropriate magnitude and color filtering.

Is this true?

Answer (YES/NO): NO